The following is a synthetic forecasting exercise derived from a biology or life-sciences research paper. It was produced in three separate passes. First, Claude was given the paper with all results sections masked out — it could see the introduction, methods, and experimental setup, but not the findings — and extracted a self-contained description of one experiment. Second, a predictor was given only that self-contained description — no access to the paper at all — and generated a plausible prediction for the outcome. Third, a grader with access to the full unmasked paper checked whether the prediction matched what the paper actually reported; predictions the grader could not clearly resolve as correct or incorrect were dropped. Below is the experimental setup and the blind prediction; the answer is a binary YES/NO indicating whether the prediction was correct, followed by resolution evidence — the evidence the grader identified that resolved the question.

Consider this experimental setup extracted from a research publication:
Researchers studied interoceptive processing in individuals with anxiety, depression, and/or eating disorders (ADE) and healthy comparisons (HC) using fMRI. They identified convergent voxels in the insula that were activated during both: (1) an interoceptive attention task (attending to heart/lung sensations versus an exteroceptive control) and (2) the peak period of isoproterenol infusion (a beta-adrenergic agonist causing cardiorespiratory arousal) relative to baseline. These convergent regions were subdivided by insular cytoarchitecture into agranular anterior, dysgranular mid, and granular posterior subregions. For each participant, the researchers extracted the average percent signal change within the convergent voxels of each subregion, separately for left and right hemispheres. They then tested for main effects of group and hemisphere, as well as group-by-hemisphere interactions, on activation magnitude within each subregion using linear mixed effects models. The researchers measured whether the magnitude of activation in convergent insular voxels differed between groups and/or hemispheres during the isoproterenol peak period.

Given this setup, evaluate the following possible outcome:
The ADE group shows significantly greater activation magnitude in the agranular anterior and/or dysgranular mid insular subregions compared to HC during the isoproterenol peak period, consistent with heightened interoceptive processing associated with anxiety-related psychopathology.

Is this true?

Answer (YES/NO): NO